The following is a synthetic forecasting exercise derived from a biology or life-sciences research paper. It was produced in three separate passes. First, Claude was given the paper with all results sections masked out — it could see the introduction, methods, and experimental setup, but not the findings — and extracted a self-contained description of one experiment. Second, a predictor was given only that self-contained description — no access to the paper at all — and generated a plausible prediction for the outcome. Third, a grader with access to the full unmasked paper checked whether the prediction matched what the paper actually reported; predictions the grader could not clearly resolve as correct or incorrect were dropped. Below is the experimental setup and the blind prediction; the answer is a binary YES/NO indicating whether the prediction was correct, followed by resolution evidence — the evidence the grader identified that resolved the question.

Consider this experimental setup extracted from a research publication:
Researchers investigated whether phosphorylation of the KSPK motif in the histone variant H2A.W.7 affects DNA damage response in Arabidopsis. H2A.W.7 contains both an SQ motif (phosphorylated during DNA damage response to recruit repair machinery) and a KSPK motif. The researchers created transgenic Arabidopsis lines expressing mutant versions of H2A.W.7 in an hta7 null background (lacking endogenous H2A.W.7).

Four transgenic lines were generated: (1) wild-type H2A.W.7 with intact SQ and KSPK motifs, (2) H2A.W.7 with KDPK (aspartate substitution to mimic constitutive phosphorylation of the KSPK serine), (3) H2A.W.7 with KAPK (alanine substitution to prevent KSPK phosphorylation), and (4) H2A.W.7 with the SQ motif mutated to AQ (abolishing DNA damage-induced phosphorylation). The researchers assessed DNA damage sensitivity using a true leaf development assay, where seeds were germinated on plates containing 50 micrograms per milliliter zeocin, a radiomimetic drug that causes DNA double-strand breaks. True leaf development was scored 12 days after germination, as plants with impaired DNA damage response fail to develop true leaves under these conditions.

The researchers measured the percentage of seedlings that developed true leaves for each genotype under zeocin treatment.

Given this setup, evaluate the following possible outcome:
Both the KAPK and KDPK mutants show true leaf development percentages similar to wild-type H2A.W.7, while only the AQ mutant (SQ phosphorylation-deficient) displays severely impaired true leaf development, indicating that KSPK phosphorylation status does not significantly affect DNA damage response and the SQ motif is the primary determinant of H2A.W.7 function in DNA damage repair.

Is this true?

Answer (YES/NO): NO